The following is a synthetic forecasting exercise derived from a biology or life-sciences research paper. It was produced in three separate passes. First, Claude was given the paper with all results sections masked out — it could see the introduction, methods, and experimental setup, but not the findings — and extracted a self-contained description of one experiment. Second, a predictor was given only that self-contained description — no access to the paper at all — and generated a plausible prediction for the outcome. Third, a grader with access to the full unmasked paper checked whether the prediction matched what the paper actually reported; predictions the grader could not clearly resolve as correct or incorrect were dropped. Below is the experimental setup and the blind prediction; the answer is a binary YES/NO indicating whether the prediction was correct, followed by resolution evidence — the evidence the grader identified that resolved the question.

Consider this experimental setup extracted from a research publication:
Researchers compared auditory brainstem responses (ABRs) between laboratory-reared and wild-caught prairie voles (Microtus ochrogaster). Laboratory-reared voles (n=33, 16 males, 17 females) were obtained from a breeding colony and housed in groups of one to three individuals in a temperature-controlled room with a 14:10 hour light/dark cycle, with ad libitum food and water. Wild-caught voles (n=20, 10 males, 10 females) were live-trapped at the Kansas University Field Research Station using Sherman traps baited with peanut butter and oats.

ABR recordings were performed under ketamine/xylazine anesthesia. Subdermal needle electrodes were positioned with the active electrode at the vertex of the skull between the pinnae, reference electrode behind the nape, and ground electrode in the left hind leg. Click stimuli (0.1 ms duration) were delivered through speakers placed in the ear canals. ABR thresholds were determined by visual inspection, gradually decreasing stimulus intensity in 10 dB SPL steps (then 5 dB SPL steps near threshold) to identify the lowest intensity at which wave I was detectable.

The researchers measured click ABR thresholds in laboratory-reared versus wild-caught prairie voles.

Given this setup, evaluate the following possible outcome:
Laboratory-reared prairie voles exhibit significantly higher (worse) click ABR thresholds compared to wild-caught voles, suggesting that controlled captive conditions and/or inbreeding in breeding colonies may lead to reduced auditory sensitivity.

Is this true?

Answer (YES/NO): YES